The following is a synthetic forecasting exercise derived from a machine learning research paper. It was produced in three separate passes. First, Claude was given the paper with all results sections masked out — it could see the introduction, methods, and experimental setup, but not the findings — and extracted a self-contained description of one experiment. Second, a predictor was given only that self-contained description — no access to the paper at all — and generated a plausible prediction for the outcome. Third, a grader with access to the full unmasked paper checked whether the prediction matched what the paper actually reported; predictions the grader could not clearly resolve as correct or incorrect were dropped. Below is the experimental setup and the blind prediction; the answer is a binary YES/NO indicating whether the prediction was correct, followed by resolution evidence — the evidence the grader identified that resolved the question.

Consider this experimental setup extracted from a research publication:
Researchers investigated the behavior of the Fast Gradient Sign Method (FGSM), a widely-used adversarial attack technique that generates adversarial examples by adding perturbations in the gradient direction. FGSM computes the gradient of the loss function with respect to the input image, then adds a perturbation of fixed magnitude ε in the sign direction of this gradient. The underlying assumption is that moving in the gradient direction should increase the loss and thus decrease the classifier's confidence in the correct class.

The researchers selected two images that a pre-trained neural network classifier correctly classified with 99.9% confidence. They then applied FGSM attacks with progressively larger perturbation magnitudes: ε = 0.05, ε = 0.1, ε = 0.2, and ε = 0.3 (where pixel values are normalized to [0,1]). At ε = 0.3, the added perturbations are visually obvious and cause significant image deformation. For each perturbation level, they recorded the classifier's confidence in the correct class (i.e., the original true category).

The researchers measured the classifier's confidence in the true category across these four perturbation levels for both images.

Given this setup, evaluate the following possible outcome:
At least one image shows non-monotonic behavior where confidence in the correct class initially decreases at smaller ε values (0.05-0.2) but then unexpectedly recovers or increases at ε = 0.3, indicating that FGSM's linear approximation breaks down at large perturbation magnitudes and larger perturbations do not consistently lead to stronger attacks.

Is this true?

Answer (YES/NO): NO